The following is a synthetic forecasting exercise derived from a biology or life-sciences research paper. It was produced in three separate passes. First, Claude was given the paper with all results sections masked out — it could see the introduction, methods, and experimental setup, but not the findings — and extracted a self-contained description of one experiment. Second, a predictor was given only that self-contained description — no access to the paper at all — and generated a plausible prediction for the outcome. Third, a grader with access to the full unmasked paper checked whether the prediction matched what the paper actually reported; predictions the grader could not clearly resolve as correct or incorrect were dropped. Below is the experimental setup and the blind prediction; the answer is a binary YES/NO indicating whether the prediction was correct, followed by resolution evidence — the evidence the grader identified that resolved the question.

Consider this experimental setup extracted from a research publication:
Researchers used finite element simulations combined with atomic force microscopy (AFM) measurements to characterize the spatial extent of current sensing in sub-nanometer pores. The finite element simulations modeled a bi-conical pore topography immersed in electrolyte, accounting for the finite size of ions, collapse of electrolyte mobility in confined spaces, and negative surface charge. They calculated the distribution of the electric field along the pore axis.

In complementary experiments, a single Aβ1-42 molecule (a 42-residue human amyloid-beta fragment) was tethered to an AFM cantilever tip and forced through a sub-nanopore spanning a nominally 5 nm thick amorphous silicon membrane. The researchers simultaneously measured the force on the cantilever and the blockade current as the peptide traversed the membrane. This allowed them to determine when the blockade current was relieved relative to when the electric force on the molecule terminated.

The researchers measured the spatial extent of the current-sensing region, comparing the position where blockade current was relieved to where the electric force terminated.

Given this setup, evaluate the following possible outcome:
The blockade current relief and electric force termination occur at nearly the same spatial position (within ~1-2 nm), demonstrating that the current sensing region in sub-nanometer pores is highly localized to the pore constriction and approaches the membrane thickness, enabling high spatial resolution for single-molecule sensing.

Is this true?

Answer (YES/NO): YES